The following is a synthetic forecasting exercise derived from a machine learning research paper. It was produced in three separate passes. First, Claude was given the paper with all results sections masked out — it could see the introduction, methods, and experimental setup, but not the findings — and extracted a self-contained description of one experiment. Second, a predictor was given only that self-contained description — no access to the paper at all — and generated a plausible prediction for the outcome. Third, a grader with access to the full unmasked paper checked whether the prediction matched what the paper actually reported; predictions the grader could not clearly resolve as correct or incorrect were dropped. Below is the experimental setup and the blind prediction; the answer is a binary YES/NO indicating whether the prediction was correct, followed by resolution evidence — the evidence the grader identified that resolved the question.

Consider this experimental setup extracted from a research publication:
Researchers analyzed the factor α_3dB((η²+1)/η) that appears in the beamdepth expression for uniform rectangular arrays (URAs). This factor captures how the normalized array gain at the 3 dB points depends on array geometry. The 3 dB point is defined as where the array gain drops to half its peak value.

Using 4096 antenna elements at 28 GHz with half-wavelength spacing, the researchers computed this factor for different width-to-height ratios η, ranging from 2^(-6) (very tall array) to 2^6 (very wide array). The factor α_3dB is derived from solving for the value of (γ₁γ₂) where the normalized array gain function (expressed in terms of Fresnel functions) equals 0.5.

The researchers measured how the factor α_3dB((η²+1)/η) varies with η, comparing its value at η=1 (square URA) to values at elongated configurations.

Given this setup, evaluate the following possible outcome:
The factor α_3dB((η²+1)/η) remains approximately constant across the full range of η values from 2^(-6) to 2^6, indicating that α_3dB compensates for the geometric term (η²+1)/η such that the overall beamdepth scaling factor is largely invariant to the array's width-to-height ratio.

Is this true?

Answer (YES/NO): NO